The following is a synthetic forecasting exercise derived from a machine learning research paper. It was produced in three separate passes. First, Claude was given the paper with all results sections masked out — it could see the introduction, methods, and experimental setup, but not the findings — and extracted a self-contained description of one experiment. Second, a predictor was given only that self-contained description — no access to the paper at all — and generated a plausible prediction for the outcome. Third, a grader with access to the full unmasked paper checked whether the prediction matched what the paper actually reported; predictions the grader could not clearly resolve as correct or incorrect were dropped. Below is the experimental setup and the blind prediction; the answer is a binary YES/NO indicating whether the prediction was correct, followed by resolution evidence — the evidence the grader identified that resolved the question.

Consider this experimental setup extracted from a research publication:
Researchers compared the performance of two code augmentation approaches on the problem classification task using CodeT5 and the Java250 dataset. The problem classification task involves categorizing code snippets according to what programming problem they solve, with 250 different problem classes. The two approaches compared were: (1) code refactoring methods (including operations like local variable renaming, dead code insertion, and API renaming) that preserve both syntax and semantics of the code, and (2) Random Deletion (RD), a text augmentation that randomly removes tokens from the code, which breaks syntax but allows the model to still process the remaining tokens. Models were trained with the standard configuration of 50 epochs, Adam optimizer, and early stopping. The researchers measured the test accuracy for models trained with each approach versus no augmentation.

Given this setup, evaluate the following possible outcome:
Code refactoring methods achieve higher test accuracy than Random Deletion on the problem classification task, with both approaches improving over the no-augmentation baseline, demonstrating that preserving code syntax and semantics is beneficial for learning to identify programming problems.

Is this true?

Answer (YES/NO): NO